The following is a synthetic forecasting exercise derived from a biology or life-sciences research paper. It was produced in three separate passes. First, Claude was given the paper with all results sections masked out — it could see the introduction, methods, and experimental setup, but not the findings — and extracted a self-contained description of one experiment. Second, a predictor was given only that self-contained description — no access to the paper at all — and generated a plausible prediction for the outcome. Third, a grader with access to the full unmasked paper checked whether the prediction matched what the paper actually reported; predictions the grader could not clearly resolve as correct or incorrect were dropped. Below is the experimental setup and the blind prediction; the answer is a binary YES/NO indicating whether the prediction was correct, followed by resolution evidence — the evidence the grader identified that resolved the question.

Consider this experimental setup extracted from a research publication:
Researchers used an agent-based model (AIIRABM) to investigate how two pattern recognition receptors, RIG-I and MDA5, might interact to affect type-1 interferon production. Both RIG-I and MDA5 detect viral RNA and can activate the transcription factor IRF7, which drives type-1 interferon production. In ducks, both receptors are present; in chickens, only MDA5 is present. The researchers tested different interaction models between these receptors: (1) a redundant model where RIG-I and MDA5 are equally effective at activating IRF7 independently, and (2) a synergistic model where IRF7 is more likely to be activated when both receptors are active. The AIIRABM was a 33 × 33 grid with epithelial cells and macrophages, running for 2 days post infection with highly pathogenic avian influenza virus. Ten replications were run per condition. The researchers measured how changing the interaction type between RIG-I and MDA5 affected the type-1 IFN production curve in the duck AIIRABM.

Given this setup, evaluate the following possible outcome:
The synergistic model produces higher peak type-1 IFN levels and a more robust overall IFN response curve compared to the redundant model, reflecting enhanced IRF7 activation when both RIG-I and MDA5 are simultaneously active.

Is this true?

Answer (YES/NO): NO